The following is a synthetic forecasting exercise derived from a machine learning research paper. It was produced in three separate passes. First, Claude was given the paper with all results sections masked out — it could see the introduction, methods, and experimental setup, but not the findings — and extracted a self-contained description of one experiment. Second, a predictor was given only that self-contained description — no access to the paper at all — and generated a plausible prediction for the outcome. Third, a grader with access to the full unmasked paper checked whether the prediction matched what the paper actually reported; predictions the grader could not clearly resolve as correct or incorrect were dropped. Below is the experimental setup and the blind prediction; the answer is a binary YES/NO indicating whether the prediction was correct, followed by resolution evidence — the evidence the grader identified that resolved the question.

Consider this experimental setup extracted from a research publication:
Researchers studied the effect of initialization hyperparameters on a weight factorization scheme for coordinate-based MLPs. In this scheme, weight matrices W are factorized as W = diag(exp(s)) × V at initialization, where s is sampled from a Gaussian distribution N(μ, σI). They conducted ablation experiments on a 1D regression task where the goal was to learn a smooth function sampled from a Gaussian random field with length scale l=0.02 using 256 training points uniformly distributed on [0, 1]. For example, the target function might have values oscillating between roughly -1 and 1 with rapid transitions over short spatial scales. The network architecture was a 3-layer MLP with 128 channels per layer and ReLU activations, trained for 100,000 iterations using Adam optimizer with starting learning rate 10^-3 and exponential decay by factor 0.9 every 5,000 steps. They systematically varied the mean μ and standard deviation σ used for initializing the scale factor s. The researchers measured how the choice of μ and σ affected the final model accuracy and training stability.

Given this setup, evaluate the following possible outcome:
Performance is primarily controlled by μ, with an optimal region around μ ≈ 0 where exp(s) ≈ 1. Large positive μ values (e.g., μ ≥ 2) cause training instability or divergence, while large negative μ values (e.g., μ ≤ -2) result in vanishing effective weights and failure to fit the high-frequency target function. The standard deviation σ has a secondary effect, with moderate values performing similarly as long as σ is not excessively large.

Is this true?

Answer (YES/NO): NO